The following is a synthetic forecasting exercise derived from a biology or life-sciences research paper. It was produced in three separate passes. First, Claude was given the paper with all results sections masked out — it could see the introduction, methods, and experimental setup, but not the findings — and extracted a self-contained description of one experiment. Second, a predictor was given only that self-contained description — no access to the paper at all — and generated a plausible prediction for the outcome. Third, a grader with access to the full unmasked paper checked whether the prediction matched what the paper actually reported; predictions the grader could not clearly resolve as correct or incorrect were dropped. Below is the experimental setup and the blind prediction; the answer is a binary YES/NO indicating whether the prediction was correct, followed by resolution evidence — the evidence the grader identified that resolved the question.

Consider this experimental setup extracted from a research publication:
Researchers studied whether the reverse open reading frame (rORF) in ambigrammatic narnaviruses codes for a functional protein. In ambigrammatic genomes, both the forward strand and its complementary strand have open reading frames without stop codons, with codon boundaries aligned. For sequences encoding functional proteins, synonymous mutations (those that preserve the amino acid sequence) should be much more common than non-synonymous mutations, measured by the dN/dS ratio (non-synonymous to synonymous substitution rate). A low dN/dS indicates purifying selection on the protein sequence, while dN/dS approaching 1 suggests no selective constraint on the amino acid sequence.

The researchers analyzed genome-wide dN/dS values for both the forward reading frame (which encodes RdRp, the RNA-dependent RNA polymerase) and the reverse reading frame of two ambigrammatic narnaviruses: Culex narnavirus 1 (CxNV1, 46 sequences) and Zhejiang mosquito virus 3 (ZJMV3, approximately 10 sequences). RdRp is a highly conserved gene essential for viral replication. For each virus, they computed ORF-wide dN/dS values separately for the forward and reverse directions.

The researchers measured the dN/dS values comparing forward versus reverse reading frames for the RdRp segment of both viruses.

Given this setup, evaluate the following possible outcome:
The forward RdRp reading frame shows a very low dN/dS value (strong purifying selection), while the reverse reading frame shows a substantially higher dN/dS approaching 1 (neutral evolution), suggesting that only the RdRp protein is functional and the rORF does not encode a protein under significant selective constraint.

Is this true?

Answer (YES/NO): NO